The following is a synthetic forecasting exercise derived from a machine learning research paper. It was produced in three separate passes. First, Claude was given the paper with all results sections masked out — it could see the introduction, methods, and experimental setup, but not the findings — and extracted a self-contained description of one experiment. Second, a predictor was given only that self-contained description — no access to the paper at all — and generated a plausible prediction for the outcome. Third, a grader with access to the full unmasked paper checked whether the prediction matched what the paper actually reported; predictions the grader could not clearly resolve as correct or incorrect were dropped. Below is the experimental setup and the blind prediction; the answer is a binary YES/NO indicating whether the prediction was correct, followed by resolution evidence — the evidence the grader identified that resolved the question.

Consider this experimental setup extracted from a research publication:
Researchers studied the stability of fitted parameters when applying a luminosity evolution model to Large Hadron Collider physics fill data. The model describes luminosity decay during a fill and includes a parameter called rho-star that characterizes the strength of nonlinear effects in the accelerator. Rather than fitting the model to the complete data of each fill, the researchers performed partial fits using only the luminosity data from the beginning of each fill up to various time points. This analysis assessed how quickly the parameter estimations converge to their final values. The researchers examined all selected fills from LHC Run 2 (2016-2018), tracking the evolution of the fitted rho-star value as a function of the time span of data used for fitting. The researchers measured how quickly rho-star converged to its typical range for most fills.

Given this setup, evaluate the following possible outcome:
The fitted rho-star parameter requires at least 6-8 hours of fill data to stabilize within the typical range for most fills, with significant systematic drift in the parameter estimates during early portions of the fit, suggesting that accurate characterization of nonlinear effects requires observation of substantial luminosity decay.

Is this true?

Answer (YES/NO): NO